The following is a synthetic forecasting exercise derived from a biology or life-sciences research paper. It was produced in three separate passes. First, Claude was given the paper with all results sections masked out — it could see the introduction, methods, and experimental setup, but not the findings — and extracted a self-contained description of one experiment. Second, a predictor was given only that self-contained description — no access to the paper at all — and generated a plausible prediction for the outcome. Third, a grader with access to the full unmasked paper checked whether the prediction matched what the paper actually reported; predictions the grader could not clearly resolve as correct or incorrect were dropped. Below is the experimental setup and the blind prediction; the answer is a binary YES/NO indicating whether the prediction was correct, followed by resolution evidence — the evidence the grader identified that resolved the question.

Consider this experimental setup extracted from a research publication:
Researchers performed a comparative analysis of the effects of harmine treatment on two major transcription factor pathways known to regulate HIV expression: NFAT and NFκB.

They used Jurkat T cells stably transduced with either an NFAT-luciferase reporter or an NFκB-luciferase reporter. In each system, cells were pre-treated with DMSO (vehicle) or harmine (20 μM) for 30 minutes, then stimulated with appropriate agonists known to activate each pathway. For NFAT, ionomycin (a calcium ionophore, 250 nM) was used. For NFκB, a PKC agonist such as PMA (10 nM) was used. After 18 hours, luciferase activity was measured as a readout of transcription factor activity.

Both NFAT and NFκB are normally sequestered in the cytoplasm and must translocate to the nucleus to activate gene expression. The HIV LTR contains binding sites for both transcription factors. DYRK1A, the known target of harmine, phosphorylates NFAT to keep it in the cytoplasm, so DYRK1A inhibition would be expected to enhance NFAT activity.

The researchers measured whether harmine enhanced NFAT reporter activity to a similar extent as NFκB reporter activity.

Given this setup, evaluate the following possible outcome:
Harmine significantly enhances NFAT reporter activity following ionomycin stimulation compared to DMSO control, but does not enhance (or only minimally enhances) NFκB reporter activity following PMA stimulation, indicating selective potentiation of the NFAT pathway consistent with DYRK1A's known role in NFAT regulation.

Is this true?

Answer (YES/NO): NO